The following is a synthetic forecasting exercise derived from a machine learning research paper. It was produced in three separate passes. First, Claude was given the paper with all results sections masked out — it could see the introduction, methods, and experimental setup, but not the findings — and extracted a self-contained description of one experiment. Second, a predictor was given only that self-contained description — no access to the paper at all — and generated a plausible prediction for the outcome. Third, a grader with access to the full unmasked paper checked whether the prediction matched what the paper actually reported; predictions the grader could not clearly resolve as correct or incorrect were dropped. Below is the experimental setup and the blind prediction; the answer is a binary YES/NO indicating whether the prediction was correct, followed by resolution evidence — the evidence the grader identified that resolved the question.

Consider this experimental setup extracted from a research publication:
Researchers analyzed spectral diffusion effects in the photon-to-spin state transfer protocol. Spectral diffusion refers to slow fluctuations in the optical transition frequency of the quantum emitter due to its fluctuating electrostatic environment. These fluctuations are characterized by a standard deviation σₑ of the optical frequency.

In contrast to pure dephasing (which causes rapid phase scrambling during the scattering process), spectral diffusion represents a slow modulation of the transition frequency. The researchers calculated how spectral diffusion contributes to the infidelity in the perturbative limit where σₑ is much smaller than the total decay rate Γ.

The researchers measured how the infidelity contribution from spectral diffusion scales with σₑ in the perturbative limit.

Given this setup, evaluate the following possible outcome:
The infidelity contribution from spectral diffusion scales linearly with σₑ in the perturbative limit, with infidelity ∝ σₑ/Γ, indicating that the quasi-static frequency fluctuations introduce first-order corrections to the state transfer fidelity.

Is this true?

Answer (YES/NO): NO